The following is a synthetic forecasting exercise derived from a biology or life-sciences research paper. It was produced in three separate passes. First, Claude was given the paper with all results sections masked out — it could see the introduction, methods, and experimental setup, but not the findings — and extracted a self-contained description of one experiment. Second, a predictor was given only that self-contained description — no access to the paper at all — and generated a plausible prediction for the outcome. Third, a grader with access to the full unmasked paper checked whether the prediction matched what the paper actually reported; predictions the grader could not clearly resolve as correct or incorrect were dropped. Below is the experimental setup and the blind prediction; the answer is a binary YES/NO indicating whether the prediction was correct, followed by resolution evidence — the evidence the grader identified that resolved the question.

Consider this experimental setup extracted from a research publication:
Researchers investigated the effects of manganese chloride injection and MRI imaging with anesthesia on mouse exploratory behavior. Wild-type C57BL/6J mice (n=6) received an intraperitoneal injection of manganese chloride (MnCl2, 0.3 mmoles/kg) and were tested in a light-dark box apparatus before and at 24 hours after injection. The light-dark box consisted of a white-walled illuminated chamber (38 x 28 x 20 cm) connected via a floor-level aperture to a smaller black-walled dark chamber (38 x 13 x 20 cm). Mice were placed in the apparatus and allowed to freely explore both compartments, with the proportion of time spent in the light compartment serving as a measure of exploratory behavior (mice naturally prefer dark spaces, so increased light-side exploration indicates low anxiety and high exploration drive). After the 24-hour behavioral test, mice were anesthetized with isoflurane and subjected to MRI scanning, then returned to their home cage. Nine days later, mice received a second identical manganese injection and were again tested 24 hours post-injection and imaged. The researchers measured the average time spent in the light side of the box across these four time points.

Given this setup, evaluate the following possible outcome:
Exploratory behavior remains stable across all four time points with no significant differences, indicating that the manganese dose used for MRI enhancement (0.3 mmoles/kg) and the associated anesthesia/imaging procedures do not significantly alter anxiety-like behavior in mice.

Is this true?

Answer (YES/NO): YES